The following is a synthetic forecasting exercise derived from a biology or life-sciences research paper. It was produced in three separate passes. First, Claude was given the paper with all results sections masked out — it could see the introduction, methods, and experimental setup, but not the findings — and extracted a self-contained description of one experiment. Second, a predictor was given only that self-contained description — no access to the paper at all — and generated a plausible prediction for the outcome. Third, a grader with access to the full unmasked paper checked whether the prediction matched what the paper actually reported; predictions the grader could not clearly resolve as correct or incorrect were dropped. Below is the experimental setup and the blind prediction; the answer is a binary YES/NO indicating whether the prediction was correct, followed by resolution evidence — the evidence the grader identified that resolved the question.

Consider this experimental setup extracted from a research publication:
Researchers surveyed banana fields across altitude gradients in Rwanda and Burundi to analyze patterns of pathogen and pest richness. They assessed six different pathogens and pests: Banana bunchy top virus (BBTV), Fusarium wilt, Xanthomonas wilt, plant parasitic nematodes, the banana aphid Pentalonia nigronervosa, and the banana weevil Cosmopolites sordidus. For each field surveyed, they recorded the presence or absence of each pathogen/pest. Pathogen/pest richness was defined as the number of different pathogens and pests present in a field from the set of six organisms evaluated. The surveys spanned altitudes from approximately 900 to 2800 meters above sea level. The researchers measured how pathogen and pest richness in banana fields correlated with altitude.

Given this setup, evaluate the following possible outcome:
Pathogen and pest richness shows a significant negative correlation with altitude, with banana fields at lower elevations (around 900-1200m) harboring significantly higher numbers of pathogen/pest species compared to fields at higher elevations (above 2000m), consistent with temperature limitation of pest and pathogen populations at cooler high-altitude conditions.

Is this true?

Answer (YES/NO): YES